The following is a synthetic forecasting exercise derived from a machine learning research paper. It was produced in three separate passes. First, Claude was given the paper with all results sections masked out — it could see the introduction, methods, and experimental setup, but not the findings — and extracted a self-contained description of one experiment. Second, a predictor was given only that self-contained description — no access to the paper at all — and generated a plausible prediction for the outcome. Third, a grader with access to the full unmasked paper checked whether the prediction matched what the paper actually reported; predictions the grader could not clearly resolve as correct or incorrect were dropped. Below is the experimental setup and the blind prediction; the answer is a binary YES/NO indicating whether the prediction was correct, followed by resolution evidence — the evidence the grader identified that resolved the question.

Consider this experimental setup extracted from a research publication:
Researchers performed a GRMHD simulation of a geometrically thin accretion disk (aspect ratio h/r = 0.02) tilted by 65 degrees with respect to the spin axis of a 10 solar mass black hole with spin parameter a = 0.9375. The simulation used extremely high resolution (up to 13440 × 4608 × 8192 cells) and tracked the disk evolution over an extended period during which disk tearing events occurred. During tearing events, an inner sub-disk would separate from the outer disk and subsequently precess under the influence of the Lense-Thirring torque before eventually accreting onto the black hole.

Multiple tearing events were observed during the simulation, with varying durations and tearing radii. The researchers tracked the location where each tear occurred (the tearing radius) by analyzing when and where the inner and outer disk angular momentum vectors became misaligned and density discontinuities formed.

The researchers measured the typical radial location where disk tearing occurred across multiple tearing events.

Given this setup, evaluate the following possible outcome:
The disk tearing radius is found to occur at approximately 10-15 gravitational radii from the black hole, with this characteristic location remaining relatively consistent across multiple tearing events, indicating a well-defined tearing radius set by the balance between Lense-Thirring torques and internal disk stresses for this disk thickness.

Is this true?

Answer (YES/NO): NO